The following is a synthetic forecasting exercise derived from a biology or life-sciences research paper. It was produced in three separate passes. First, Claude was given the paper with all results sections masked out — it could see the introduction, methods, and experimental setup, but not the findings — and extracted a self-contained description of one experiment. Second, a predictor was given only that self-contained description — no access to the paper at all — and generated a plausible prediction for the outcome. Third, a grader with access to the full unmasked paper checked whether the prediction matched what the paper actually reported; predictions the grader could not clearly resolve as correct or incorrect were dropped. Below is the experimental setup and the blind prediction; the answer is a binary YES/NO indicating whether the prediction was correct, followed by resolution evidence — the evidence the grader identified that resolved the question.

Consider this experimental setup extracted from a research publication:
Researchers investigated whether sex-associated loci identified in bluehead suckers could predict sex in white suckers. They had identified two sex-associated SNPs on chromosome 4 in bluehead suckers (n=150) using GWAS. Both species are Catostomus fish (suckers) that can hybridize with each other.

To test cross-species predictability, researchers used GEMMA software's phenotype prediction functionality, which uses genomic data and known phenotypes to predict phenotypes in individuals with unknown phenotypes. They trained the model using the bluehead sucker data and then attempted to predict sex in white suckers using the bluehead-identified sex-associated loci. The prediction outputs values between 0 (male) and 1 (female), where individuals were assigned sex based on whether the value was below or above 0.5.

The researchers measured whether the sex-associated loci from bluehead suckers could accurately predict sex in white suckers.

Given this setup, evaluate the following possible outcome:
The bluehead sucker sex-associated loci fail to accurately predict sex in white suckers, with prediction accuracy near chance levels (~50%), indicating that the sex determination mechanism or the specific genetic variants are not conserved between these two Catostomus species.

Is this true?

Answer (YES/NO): NO